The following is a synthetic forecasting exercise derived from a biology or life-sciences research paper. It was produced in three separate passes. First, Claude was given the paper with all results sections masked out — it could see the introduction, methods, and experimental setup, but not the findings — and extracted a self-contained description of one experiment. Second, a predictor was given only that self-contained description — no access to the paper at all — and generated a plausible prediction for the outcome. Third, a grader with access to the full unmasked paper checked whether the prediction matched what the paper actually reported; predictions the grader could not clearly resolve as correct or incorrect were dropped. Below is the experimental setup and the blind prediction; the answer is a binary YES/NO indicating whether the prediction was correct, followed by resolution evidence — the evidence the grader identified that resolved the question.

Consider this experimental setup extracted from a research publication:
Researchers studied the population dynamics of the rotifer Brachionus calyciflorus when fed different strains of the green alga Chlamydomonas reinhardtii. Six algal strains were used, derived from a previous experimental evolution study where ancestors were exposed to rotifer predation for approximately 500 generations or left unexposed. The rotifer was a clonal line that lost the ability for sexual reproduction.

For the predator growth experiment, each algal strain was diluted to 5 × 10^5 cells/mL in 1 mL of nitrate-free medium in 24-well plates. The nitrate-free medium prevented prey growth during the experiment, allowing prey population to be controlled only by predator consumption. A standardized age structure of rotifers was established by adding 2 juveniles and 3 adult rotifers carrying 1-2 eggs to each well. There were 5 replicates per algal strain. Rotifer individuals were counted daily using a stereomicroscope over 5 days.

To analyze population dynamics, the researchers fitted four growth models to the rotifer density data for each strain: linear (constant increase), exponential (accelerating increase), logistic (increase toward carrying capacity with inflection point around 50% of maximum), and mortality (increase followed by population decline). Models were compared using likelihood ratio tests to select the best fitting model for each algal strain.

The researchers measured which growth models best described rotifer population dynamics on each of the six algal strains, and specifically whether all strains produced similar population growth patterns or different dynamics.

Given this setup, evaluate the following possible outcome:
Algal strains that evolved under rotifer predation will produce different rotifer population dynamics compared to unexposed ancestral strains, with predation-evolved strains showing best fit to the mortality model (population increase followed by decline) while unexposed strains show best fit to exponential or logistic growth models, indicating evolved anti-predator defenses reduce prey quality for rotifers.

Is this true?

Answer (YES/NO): NO